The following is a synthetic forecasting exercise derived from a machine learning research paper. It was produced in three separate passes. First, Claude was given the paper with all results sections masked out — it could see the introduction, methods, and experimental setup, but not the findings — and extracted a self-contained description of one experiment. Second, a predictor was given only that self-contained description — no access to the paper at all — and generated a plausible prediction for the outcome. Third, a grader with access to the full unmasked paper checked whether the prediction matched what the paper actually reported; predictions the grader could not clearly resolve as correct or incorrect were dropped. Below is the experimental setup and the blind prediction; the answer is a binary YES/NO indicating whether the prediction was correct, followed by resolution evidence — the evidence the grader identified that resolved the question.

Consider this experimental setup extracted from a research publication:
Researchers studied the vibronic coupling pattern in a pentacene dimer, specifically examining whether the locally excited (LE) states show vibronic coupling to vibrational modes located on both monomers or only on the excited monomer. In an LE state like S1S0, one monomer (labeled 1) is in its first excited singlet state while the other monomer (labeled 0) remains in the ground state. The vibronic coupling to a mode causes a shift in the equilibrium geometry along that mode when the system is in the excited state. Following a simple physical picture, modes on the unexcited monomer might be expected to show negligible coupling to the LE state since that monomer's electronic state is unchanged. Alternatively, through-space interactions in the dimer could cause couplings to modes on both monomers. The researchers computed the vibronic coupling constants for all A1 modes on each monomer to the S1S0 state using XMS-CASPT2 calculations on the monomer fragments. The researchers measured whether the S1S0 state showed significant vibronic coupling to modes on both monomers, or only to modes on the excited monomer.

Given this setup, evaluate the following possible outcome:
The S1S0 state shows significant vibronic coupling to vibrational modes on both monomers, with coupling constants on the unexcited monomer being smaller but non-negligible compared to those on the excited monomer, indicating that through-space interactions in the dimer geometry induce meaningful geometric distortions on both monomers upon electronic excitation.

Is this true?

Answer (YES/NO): NO